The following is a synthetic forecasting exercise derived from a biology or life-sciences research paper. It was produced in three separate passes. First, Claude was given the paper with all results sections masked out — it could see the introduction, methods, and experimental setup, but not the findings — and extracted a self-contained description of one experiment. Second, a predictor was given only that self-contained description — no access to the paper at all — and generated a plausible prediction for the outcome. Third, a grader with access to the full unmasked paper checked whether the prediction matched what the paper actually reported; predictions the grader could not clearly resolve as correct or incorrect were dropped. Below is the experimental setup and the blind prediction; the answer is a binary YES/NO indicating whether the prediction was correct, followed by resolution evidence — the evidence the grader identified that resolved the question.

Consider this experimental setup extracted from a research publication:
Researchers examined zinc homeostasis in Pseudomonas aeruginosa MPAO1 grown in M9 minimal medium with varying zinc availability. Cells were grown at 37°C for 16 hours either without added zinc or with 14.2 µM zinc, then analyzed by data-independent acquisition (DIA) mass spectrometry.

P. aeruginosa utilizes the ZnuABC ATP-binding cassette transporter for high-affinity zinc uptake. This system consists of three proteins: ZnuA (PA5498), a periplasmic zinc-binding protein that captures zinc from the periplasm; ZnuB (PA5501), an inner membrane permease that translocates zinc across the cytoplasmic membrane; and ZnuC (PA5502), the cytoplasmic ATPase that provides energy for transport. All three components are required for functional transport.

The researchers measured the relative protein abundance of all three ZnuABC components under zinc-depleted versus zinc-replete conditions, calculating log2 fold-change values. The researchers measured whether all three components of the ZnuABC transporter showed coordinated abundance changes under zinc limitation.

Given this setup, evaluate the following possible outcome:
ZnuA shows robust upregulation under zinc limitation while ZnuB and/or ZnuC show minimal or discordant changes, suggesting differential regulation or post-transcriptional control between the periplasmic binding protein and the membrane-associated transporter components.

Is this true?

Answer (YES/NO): NO